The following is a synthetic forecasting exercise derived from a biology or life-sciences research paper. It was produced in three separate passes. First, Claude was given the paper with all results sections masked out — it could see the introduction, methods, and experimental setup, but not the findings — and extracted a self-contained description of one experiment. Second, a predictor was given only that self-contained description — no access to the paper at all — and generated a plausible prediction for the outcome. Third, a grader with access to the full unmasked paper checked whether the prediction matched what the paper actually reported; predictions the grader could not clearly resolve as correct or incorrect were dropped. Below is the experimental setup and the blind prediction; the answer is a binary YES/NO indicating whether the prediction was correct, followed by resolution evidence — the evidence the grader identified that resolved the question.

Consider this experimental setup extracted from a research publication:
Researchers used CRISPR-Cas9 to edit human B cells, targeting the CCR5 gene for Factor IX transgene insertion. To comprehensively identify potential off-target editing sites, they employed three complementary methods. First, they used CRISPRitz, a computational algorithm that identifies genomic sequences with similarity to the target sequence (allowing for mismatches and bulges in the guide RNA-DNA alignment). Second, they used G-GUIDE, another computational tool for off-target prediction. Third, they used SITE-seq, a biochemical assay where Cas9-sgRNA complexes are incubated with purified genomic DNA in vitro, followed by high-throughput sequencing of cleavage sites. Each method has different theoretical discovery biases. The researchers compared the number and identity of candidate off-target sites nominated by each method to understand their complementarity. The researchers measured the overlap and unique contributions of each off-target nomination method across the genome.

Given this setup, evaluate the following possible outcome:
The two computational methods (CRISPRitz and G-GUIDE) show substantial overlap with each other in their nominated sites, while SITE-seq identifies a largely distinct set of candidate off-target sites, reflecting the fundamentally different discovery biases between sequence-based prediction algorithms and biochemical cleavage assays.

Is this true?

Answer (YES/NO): NO